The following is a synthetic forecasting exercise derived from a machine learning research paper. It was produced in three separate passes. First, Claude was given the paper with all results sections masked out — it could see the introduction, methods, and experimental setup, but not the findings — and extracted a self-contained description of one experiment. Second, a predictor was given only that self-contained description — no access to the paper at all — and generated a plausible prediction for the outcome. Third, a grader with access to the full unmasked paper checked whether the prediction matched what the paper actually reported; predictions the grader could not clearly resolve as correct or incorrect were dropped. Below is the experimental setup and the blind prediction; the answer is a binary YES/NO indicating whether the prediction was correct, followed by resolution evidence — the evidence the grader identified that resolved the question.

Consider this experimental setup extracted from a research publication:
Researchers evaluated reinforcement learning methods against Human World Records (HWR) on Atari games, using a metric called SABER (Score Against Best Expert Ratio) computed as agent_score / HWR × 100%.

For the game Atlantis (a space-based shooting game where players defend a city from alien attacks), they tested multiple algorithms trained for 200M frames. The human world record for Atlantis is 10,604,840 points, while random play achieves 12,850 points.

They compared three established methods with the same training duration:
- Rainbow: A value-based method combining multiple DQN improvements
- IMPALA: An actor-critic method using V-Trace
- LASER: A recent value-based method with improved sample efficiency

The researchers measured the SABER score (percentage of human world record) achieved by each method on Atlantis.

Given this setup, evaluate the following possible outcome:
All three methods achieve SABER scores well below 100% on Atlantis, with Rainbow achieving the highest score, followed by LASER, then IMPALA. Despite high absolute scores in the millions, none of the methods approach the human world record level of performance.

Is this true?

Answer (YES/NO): NO